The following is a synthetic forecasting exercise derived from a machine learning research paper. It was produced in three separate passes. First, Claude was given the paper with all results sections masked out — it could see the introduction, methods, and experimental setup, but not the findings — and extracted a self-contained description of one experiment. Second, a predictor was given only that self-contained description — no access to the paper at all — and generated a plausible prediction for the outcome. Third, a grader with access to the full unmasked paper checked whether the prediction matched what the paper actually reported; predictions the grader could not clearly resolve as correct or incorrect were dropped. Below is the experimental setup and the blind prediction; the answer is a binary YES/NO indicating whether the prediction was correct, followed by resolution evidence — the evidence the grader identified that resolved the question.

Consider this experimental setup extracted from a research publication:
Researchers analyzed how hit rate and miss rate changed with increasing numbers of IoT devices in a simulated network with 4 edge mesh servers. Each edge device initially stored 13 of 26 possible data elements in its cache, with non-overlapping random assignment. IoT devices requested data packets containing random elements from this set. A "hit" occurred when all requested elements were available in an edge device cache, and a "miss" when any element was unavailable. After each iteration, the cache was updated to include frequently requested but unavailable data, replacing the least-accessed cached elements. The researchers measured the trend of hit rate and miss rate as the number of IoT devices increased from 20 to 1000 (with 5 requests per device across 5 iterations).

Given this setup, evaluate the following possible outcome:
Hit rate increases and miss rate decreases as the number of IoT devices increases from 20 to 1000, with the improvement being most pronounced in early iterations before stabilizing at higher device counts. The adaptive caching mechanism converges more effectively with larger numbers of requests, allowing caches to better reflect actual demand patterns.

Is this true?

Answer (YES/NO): NO